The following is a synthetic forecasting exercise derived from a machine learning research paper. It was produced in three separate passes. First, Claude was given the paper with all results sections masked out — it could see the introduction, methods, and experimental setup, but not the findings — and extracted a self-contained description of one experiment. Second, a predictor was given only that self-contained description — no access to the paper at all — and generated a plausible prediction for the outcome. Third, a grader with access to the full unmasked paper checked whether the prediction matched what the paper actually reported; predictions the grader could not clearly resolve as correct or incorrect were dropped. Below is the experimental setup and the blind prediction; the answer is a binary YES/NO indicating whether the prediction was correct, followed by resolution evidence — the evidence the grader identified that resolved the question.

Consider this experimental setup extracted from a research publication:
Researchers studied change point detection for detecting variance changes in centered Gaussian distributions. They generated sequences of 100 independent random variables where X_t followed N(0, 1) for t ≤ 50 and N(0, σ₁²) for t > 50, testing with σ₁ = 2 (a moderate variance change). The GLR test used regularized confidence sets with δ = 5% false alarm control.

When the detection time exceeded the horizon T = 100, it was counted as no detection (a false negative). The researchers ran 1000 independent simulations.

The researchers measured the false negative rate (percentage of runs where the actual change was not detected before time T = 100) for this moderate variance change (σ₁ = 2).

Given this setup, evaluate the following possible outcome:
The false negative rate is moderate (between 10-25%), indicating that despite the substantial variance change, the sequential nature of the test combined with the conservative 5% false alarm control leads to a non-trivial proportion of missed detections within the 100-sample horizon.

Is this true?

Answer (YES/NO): NO